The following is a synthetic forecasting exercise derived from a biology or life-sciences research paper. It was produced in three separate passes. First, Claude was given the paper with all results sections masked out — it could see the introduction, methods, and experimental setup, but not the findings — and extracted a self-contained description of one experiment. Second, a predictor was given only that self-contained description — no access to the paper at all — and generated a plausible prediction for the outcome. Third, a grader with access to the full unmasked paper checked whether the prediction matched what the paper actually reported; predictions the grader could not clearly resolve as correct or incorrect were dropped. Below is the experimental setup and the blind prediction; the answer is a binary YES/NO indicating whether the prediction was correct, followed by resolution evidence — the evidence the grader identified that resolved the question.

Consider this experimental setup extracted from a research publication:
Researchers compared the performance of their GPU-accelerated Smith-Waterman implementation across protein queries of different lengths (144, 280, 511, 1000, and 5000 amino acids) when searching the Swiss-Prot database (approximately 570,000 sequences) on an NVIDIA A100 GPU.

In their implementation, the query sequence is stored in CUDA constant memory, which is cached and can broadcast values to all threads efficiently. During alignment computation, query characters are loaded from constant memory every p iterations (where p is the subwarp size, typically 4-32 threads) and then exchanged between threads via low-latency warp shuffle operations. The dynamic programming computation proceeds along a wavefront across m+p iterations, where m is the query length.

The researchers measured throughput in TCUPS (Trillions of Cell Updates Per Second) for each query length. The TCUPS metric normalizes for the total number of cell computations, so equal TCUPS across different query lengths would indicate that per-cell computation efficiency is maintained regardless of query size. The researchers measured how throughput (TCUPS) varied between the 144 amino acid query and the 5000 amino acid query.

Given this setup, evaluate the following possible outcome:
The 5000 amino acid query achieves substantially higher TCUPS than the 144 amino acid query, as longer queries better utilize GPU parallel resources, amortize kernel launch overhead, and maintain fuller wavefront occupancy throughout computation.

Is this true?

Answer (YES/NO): YES